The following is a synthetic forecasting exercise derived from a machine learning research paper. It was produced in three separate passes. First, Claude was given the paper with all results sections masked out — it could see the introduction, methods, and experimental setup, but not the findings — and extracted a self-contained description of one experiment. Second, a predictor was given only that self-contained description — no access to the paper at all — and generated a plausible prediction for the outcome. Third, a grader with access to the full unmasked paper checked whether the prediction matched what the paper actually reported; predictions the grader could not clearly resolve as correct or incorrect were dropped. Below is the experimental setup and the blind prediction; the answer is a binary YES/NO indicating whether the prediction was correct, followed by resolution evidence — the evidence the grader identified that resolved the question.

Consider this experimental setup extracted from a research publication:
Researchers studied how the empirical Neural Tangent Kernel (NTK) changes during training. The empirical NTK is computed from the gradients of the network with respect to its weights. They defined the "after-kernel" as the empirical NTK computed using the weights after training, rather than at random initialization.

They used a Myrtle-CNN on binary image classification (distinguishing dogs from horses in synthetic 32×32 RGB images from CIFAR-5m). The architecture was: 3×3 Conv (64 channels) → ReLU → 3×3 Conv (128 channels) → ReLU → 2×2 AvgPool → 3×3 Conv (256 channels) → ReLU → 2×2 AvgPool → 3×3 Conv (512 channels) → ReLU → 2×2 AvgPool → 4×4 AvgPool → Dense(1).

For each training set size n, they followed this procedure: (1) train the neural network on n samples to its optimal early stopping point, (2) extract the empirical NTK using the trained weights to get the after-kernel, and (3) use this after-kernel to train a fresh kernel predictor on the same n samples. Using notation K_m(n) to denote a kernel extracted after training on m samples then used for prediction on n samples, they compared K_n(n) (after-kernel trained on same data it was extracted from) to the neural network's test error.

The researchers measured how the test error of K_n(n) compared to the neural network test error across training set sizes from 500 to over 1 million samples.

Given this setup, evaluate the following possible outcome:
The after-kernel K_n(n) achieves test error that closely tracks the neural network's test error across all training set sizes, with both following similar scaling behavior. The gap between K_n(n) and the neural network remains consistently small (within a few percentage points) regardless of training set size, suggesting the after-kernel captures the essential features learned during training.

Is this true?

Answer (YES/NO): YES